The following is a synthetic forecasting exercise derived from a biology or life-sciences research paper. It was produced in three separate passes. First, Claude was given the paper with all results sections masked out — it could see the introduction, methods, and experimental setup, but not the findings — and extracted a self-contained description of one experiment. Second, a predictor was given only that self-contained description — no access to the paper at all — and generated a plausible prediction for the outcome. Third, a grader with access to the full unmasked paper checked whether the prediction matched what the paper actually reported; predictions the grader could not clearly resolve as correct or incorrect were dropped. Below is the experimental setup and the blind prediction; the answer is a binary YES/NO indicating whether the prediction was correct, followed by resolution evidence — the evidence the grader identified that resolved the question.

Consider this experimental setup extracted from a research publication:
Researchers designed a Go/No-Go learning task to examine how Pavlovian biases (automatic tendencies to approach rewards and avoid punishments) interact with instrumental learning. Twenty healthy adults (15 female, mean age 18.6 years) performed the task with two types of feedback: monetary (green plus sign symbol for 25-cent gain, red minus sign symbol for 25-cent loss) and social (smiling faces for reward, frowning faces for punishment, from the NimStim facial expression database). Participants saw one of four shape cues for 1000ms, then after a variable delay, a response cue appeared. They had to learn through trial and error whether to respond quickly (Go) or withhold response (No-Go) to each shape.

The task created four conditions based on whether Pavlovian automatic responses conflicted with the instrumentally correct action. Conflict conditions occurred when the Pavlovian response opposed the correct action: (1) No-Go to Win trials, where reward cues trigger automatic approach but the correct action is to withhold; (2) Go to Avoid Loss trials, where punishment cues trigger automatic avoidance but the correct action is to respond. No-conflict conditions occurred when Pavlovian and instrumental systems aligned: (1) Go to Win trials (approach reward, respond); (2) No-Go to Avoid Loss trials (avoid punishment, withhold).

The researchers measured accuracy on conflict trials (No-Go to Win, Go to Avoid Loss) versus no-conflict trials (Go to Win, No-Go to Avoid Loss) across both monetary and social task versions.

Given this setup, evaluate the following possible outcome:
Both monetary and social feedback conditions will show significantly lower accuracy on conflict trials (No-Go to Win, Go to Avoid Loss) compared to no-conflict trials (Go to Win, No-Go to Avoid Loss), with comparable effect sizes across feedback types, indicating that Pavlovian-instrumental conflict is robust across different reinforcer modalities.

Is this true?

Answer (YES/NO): YES